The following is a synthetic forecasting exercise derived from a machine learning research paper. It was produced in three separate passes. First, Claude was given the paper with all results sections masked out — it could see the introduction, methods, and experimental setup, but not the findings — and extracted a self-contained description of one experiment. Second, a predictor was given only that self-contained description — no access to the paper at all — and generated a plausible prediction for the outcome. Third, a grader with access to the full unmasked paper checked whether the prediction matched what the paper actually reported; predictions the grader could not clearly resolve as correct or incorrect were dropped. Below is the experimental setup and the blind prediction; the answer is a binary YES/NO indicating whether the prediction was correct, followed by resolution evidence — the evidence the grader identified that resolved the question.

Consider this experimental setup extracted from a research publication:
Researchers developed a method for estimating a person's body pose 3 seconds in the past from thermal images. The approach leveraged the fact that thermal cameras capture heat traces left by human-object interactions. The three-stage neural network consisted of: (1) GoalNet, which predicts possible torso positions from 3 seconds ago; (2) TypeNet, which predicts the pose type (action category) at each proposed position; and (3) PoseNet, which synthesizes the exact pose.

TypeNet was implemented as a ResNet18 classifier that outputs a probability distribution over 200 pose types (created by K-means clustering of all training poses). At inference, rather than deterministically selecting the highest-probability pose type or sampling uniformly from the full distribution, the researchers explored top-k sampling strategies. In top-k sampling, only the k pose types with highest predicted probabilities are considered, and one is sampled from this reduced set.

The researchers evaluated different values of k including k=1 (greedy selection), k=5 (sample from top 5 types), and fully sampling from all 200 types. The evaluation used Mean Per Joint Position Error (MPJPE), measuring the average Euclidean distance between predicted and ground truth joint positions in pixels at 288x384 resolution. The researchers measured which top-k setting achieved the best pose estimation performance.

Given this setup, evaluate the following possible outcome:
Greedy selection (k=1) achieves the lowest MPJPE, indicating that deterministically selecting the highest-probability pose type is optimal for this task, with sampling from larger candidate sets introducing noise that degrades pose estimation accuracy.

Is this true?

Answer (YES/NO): NO